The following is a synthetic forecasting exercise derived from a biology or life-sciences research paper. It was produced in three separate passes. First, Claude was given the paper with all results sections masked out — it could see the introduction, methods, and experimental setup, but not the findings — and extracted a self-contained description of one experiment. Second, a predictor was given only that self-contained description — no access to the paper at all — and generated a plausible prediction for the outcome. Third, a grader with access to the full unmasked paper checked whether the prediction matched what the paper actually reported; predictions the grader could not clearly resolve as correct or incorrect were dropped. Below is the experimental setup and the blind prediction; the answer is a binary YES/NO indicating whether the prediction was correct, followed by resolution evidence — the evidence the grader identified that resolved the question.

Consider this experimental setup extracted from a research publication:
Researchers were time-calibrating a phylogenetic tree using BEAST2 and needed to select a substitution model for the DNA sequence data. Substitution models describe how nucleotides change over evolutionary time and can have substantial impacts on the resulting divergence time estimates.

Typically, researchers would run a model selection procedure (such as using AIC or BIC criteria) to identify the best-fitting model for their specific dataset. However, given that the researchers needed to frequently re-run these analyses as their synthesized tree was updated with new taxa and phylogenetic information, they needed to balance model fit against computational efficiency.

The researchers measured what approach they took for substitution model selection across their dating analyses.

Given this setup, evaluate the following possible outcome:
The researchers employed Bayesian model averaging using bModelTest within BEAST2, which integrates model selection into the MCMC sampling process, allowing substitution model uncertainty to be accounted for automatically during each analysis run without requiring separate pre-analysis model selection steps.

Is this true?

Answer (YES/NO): NO